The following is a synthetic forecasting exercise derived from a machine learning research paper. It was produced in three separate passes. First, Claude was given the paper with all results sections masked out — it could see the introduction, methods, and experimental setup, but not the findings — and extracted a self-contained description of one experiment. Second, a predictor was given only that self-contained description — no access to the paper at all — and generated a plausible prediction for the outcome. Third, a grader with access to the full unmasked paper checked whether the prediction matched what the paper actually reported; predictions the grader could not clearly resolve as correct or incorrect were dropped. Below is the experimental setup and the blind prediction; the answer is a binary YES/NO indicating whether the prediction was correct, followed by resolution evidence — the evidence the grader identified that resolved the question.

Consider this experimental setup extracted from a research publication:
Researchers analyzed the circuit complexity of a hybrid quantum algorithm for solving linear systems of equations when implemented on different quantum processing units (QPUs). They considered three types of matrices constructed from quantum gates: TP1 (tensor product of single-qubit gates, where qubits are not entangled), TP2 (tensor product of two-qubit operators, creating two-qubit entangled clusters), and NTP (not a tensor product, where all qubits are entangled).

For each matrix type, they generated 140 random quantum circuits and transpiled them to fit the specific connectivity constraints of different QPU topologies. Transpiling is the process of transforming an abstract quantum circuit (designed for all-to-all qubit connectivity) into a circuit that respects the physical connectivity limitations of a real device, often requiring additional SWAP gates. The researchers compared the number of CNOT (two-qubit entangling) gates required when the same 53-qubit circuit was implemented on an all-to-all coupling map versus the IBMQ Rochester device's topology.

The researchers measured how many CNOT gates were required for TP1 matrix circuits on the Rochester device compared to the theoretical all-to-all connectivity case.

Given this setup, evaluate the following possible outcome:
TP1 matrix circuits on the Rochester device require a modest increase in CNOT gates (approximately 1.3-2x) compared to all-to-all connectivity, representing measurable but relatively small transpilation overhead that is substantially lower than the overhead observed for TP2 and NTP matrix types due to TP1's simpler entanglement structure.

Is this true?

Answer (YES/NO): NO